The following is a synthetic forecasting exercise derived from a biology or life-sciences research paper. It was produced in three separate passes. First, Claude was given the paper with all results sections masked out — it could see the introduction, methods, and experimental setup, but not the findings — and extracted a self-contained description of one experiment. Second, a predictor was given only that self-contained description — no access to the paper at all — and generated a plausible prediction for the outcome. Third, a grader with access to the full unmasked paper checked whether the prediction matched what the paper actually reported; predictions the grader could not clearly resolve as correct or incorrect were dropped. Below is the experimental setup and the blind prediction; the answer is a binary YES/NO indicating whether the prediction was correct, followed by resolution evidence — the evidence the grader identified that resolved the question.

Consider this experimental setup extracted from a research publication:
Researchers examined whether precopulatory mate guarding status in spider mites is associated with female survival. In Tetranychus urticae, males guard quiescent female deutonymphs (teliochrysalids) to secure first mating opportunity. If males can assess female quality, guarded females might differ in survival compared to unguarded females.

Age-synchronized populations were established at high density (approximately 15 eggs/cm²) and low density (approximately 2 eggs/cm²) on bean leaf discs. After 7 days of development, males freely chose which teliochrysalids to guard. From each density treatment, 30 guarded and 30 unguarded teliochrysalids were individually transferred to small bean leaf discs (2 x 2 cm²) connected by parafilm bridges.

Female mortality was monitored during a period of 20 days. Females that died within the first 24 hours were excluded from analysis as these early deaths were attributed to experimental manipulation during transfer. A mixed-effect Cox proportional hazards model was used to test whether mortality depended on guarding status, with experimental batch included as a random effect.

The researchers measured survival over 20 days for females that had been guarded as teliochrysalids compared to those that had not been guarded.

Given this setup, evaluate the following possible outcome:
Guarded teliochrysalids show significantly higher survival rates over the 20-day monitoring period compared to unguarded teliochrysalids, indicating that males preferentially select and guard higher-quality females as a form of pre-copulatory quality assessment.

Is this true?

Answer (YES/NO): NO